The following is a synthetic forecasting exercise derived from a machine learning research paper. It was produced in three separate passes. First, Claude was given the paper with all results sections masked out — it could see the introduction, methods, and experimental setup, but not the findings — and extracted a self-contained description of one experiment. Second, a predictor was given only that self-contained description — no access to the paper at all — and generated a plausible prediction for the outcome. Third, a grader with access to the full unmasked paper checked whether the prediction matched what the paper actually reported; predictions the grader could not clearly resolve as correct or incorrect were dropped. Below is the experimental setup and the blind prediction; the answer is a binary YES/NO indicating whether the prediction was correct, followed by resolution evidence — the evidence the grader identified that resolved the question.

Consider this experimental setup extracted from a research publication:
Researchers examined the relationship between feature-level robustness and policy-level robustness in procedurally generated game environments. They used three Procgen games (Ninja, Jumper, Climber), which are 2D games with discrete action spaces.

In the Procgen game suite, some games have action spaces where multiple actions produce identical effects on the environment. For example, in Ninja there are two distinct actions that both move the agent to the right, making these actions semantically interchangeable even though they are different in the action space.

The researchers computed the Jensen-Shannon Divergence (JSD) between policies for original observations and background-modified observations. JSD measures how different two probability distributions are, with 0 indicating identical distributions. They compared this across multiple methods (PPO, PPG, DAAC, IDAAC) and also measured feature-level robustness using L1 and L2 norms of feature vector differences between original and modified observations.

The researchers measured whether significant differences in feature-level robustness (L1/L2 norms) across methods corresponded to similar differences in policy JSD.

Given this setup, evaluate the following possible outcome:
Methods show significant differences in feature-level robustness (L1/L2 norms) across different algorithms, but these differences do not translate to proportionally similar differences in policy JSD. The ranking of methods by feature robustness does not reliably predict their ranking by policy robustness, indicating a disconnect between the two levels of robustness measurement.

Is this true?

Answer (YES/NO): YES